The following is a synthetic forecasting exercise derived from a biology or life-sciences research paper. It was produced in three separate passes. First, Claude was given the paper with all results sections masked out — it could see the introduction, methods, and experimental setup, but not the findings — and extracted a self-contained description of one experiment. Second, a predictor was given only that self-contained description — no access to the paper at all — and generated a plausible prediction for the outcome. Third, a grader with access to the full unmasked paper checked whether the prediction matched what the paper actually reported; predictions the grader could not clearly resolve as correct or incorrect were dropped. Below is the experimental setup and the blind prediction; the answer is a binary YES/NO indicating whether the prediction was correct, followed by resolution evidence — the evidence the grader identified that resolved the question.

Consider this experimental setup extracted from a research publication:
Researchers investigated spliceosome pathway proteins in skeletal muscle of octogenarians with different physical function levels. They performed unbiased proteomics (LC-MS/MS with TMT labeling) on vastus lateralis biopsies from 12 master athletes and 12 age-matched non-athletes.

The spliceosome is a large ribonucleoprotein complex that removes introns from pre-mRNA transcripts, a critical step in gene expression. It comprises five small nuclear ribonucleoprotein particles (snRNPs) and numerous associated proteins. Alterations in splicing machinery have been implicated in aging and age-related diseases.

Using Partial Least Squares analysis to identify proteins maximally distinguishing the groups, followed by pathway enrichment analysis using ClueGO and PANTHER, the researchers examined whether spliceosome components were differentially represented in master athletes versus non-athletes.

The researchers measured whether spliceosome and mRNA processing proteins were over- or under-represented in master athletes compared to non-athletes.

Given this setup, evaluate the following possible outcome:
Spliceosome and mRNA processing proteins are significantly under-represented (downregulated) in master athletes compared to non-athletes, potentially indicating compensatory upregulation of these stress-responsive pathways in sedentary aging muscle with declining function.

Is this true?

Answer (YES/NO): YES